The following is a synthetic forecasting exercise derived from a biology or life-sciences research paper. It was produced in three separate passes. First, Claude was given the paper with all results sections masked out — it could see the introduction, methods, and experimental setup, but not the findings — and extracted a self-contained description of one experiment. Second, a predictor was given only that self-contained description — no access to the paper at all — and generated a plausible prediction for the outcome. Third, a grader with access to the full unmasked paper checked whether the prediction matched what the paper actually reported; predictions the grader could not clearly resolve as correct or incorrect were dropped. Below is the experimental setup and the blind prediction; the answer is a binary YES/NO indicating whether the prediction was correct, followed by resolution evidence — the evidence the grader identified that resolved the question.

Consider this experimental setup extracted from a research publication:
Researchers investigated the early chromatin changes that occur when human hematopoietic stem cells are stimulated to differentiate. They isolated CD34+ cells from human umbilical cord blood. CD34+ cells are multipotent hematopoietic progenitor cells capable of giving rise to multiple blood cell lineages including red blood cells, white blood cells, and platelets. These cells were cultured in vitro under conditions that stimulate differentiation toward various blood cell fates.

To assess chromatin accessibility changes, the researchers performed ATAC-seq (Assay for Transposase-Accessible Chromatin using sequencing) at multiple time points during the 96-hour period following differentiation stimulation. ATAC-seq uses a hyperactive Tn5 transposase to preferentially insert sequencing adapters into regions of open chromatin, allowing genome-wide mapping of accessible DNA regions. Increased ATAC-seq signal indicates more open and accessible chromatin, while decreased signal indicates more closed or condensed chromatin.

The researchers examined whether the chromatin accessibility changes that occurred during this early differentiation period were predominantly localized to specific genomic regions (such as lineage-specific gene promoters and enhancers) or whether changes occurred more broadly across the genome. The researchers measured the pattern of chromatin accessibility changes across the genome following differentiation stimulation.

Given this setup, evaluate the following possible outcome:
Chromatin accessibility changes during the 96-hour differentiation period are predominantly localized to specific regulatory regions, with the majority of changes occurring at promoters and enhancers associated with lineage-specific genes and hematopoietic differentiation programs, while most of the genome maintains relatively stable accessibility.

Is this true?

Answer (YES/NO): NO